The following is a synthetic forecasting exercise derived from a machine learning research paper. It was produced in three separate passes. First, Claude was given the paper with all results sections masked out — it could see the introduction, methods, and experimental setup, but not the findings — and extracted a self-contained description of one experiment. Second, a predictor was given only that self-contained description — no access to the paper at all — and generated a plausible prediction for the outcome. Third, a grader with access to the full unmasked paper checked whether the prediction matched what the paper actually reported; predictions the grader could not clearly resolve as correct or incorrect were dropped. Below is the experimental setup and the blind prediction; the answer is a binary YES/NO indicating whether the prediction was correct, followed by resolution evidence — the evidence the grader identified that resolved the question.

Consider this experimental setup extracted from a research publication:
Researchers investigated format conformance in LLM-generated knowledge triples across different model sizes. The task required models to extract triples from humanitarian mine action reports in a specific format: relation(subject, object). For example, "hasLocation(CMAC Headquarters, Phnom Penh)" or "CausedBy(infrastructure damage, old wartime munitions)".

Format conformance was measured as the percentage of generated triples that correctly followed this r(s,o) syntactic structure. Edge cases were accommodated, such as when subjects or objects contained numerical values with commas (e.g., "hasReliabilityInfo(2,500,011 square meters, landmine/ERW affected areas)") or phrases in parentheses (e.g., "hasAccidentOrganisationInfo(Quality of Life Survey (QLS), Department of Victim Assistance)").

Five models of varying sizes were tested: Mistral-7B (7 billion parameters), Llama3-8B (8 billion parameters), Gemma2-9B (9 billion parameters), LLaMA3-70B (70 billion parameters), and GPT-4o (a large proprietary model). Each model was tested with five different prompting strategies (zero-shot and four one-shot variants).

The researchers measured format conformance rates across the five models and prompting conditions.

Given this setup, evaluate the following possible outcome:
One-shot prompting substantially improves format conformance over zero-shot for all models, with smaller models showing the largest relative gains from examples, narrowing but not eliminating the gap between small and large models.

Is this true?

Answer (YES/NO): NO